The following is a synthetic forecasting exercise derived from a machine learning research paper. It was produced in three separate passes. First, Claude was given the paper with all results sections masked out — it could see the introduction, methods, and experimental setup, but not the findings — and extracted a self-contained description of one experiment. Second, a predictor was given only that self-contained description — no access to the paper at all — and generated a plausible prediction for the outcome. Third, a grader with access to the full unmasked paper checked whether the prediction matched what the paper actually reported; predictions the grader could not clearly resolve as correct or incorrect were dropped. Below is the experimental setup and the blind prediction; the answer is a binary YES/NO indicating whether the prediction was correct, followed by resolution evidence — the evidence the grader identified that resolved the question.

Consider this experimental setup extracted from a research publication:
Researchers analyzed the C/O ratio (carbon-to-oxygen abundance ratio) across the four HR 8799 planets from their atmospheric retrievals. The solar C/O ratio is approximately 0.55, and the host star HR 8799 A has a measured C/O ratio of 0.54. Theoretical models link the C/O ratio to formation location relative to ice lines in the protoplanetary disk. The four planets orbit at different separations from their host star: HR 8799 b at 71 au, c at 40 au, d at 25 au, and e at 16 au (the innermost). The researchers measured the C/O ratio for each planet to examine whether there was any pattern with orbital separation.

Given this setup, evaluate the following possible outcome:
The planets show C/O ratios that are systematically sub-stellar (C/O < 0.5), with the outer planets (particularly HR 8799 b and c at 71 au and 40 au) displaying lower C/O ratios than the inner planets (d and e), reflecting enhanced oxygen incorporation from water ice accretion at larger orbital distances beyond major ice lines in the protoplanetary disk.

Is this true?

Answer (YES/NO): NO